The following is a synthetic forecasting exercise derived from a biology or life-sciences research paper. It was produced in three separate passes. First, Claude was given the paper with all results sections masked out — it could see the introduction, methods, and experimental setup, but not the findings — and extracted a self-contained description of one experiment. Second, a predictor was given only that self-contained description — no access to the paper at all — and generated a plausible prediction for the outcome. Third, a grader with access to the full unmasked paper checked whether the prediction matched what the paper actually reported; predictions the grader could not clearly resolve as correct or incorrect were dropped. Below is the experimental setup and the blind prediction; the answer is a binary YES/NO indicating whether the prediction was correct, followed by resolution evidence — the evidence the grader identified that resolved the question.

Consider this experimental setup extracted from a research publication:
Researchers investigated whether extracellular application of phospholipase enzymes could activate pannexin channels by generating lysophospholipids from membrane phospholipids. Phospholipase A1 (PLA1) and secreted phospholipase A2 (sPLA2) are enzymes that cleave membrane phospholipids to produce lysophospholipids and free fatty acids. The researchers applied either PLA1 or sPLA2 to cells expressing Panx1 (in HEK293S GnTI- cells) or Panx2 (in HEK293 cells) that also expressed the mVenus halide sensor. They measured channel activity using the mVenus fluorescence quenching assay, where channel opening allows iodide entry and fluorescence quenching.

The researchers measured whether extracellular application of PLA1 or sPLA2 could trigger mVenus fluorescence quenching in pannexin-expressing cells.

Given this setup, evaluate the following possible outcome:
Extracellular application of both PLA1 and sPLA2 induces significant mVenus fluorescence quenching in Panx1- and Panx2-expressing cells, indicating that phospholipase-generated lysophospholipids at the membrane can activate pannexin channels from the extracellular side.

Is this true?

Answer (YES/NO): YES